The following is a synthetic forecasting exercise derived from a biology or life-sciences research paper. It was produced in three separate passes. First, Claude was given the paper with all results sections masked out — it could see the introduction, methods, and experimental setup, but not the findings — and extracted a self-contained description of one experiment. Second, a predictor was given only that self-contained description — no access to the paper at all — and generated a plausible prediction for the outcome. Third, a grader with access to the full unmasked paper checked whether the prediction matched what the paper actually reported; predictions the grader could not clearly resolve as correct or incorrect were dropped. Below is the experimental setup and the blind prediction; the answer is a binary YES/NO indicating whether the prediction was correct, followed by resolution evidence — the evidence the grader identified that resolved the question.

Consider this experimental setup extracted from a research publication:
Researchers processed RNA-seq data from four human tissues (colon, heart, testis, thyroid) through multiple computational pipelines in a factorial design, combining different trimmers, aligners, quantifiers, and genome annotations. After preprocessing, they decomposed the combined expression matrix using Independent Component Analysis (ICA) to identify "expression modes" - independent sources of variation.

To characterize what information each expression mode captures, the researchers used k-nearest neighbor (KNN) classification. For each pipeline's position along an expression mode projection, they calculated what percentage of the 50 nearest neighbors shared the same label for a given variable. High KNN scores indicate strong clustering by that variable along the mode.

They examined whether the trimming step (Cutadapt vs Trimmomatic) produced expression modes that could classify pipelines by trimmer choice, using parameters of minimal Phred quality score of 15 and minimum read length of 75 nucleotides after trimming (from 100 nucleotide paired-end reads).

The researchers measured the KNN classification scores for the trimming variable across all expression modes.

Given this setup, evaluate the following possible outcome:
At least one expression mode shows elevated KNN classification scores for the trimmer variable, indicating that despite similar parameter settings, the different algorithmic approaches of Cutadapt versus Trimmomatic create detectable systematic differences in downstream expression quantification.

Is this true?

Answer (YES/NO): NO